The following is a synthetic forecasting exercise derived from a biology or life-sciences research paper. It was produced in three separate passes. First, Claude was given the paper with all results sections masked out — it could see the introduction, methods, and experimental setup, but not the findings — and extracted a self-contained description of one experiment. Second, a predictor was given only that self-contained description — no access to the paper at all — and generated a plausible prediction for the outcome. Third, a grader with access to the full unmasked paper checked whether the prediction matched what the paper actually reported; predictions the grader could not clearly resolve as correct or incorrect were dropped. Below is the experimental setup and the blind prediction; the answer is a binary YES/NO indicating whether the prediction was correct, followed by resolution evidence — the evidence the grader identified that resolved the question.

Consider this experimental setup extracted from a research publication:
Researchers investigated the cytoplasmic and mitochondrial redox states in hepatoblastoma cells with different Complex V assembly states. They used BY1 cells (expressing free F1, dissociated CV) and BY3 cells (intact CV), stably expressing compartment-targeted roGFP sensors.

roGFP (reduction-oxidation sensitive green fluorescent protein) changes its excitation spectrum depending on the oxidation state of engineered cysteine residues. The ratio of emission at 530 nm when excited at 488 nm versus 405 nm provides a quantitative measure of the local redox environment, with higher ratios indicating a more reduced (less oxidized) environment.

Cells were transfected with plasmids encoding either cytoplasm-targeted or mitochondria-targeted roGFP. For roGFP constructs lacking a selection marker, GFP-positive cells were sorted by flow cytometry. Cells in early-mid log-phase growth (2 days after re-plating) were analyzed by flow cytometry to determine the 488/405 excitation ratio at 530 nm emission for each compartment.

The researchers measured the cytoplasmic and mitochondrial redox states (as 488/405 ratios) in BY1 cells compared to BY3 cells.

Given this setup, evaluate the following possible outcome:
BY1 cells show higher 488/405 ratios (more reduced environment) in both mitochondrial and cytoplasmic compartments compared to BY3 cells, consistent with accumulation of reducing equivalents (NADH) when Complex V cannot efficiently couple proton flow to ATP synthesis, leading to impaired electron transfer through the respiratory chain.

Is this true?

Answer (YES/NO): NO